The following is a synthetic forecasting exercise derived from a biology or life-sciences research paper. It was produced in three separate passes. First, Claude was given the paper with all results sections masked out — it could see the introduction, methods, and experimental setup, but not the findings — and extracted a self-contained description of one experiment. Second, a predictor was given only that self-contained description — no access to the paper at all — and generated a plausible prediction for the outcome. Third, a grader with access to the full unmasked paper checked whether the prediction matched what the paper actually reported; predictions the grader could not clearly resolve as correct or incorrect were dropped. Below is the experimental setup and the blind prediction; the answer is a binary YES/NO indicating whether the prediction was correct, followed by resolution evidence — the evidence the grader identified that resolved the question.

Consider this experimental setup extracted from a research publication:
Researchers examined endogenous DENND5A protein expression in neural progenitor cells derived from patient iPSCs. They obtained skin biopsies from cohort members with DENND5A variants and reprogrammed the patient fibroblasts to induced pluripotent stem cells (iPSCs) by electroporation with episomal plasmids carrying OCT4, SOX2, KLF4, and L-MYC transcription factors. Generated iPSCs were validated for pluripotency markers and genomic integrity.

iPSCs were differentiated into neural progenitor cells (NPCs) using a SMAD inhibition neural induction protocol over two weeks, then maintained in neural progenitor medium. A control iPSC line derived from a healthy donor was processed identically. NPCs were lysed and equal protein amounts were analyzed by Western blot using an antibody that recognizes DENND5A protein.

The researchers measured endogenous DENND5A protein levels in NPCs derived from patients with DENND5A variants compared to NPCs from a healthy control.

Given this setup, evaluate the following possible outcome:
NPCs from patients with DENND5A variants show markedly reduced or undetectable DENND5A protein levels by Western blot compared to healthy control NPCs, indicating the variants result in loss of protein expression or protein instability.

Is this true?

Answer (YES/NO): YES